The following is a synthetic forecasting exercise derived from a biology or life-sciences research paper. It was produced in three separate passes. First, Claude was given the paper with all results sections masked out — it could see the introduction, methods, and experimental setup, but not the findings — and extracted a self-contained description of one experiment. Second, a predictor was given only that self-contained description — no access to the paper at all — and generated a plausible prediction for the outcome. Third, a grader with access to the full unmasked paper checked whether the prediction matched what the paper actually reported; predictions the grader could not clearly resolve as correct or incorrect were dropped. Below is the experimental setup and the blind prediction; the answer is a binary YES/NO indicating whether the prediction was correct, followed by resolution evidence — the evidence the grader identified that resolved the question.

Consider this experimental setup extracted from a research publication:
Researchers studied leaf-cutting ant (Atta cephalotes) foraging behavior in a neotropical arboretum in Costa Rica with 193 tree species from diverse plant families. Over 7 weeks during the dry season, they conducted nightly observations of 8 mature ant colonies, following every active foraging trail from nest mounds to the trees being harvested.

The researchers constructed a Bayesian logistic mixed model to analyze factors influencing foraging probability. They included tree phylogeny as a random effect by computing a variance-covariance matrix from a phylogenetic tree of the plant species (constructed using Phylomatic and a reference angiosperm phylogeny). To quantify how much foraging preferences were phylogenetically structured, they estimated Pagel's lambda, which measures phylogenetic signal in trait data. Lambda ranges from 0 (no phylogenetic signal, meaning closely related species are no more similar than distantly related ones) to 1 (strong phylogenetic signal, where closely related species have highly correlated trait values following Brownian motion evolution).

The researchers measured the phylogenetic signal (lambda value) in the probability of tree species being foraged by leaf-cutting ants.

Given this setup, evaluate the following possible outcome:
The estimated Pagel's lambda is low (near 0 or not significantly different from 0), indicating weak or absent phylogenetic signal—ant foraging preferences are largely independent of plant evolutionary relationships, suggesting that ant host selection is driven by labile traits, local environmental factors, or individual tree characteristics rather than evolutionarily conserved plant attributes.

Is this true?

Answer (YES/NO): NO